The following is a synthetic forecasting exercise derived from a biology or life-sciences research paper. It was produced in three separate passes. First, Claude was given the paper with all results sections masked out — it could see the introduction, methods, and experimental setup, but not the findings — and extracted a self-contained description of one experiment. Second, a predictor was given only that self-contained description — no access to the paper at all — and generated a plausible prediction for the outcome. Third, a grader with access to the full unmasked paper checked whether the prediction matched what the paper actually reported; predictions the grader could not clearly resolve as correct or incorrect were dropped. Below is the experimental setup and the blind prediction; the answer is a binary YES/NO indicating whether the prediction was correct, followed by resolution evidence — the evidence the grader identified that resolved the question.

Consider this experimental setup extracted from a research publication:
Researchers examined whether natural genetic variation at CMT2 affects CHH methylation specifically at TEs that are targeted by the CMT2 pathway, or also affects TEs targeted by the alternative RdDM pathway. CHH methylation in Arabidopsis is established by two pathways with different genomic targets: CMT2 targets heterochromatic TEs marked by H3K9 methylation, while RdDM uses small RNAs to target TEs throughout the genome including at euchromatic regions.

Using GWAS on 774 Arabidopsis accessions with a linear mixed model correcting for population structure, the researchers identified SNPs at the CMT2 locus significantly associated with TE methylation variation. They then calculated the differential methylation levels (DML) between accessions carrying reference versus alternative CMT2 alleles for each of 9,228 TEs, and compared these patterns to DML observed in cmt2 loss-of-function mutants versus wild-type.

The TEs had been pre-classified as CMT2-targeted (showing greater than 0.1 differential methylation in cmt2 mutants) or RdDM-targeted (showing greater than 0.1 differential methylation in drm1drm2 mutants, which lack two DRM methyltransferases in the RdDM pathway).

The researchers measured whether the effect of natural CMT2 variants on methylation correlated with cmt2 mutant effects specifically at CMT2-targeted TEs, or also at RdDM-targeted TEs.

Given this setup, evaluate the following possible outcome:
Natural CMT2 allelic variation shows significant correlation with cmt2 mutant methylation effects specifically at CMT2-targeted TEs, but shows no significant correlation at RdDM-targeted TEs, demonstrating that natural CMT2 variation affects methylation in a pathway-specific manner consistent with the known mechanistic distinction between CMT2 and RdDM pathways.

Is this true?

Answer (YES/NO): YES